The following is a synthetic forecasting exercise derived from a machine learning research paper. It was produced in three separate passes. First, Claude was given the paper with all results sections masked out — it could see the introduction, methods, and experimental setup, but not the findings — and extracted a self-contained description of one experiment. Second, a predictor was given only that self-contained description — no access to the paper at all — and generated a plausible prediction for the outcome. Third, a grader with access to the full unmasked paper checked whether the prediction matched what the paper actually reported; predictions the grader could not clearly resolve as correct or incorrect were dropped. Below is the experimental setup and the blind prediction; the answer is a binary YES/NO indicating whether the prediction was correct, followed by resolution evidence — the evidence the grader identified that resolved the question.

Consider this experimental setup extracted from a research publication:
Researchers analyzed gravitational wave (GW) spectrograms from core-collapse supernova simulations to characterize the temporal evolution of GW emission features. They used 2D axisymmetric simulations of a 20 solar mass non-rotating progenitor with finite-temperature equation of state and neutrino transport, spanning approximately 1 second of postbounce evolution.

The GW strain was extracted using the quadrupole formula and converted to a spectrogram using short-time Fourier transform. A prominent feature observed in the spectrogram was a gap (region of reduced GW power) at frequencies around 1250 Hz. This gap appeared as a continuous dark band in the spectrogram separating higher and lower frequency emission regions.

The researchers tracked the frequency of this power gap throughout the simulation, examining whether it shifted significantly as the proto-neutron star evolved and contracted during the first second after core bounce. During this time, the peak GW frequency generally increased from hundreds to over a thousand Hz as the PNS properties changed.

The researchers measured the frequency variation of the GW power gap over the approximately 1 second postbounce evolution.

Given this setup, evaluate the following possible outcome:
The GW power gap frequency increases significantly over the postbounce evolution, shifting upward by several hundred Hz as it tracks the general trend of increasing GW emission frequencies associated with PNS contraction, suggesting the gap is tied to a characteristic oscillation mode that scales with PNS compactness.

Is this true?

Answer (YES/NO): NO